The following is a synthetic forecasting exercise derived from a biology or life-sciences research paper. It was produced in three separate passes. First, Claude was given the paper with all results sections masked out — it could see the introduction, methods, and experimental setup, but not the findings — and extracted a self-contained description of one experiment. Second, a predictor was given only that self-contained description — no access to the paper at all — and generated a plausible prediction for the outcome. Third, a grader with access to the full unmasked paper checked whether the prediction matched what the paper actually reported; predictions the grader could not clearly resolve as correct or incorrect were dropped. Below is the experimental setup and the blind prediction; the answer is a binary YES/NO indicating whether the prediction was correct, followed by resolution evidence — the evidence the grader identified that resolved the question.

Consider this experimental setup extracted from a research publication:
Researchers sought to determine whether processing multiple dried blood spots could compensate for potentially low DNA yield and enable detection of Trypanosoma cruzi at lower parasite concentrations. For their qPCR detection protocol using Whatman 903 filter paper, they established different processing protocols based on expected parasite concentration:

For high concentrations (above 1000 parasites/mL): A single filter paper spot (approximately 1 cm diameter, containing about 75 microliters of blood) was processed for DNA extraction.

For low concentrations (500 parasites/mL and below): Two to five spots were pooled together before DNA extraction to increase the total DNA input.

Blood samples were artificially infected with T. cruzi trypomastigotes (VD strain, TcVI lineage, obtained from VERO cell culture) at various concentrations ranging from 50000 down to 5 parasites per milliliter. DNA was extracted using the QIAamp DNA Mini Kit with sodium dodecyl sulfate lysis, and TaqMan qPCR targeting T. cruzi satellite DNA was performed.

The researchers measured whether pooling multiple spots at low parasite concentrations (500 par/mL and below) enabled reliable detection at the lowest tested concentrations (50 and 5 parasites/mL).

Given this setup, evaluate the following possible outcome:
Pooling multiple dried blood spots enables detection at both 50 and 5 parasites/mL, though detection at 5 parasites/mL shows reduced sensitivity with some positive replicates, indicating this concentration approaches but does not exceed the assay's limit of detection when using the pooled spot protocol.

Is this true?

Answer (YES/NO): NO